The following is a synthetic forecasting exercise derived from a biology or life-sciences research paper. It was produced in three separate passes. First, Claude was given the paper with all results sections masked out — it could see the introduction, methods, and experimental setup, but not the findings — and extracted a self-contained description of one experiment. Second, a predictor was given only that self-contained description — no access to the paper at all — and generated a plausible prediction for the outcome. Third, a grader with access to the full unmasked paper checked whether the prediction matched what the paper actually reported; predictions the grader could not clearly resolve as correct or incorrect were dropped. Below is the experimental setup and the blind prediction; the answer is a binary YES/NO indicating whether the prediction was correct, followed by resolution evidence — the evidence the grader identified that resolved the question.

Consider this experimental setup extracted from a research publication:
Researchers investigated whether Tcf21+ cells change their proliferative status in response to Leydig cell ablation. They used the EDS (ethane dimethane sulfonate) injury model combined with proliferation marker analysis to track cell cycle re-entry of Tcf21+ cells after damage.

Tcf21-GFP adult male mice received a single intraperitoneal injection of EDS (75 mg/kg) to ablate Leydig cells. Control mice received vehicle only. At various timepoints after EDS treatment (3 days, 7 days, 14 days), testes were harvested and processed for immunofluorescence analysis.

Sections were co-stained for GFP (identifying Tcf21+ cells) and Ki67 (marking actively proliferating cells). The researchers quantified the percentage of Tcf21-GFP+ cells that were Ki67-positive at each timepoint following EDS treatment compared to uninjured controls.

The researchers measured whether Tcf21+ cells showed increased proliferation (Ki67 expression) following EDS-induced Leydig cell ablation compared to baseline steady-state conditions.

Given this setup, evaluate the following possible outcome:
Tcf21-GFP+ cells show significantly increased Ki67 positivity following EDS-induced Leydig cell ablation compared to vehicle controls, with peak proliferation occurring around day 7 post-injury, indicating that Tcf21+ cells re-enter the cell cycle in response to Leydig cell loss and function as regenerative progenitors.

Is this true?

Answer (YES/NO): NO